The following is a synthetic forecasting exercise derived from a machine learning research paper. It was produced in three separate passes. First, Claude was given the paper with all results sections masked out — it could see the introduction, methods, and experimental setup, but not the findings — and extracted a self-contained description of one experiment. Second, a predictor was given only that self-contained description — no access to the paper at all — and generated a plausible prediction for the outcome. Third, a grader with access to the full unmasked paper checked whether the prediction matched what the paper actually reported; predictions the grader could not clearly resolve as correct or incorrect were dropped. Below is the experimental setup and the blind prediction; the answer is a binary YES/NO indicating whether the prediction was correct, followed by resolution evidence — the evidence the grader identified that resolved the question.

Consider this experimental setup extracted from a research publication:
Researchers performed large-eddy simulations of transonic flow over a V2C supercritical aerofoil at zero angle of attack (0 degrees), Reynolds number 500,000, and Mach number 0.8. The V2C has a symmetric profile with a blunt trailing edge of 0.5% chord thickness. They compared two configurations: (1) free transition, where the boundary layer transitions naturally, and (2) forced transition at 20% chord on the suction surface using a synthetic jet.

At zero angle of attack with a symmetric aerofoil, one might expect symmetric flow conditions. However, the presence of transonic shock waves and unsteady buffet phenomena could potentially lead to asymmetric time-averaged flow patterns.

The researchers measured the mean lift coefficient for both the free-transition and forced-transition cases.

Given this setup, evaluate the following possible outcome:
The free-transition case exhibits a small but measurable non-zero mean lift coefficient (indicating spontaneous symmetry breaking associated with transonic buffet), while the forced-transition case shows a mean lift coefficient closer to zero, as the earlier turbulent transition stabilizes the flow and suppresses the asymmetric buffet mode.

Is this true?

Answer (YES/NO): NO